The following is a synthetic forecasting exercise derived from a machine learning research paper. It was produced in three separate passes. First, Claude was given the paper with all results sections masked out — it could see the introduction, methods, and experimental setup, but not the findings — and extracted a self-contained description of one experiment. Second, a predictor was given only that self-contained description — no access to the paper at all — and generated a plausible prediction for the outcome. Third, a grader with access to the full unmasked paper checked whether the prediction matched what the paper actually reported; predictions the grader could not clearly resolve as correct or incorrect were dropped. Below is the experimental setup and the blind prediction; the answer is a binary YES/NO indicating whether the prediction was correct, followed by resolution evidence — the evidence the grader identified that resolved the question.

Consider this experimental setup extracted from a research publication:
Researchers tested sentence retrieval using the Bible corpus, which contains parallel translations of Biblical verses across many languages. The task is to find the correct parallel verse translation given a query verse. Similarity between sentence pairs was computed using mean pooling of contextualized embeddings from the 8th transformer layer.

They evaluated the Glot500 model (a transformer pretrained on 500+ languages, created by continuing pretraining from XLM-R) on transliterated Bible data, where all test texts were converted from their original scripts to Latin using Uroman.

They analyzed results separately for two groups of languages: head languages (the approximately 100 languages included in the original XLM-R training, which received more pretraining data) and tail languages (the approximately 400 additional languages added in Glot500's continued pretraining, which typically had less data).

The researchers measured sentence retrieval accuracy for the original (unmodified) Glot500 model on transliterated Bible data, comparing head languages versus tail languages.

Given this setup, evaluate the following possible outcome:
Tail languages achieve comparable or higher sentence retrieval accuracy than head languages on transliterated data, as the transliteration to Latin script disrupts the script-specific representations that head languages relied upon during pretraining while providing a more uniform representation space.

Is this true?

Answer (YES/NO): YES